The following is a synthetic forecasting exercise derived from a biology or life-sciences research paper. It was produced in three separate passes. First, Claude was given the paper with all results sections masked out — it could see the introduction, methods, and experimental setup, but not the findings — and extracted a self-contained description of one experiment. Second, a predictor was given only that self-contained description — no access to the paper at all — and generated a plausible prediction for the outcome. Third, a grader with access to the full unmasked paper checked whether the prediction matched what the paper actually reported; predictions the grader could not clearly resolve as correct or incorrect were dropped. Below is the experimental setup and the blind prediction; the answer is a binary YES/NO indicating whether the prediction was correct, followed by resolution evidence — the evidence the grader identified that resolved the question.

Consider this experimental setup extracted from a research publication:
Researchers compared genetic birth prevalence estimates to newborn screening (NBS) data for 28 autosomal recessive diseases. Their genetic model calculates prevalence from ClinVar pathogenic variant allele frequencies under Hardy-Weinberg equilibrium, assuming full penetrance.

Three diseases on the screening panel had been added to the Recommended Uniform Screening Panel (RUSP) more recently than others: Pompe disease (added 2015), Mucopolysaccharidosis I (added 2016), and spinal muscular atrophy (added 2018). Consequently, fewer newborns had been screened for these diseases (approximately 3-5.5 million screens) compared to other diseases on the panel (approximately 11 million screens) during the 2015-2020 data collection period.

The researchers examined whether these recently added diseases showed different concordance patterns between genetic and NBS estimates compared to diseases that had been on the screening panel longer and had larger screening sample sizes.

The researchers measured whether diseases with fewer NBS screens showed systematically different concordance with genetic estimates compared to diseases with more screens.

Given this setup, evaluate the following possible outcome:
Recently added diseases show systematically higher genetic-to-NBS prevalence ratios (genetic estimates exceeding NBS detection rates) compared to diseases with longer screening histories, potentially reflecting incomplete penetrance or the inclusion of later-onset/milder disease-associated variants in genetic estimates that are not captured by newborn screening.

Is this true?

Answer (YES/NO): NO